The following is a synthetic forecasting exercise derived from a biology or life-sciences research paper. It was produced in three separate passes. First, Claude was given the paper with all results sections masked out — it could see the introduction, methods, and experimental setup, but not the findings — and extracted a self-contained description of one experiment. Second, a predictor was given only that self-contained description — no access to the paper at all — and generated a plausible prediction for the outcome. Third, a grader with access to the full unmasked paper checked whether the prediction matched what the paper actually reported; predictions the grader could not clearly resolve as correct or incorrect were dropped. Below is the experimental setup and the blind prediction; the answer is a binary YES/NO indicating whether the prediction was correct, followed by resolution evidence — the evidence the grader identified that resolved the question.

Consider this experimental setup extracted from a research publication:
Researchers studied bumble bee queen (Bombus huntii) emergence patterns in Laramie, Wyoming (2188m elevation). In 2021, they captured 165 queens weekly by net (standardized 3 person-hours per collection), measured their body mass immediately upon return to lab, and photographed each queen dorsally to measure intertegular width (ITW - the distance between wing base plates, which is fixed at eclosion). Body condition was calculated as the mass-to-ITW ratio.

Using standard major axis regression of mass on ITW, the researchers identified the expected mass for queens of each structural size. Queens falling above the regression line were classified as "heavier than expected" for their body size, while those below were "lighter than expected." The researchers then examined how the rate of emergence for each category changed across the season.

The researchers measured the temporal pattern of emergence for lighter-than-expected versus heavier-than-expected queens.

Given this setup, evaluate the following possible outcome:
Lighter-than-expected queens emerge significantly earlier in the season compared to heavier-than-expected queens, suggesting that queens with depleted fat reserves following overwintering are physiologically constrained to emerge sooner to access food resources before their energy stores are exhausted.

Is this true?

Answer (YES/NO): YES